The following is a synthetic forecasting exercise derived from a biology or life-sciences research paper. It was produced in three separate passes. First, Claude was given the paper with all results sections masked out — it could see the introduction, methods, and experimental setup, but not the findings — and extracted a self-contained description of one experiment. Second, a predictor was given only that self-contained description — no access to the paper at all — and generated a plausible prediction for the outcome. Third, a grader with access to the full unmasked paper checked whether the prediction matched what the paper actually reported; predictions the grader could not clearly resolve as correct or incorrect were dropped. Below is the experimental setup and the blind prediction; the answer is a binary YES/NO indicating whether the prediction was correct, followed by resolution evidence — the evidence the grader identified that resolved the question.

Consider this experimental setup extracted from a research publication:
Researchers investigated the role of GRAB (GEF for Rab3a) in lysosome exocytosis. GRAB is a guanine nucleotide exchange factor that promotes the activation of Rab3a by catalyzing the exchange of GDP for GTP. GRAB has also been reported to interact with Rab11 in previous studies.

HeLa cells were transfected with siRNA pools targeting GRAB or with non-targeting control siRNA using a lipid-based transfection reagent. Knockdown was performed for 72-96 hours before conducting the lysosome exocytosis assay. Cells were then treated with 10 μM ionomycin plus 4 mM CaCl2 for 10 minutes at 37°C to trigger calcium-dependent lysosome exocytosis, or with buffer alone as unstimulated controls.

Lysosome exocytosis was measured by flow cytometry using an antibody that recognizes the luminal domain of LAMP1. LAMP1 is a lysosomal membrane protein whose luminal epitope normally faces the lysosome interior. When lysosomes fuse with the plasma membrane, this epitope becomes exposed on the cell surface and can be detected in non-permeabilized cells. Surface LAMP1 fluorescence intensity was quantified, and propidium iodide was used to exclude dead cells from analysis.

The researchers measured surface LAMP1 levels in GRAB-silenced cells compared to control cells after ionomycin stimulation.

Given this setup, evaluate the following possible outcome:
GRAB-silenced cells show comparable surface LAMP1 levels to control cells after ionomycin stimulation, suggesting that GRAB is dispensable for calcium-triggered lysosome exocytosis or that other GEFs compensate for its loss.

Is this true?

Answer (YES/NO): NO